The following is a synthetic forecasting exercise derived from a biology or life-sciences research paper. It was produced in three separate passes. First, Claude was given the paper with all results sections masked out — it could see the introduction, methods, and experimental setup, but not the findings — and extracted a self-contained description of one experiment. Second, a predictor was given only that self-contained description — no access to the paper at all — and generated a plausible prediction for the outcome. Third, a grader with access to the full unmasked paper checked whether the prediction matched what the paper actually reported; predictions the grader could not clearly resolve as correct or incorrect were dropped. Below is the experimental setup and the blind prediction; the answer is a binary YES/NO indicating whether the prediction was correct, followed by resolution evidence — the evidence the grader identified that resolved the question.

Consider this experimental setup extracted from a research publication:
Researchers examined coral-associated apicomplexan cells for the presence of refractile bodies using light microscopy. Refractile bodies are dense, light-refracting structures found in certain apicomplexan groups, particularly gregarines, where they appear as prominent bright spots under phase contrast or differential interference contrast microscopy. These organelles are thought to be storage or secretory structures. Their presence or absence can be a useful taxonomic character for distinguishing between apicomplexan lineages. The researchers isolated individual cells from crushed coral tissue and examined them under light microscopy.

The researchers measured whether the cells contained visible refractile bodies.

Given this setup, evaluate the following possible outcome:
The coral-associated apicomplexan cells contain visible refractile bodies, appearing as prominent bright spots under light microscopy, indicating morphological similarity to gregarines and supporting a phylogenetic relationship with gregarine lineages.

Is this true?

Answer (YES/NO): NO